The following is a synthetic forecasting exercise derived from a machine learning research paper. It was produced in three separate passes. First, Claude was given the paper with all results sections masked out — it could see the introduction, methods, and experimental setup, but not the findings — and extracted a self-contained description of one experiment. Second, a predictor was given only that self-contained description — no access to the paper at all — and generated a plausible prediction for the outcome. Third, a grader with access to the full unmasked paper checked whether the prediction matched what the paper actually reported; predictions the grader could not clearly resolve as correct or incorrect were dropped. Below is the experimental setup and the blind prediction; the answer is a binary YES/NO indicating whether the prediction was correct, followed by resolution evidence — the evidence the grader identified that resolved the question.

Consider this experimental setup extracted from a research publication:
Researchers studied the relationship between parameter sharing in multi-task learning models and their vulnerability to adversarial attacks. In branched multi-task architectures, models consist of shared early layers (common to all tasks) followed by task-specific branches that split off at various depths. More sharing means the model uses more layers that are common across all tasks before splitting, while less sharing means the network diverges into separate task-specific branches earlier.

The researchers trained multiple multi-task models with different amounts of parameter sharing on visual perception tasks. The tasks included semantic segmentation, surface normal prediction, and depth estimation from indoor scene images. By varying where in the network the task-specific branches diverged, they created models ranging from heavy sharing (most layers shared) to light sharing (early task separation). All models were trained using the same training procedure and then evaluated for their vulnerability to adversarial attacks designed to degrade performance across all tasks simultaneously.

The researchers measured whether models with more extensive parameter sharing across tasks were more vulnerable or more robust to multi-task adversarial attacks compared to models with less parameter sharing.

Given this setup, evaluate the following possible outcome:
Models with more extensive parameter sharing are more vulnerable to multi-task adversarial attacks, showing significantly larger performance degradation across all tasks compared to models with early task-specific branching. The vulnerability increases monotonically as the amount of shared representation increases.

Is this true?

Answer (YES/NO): YES